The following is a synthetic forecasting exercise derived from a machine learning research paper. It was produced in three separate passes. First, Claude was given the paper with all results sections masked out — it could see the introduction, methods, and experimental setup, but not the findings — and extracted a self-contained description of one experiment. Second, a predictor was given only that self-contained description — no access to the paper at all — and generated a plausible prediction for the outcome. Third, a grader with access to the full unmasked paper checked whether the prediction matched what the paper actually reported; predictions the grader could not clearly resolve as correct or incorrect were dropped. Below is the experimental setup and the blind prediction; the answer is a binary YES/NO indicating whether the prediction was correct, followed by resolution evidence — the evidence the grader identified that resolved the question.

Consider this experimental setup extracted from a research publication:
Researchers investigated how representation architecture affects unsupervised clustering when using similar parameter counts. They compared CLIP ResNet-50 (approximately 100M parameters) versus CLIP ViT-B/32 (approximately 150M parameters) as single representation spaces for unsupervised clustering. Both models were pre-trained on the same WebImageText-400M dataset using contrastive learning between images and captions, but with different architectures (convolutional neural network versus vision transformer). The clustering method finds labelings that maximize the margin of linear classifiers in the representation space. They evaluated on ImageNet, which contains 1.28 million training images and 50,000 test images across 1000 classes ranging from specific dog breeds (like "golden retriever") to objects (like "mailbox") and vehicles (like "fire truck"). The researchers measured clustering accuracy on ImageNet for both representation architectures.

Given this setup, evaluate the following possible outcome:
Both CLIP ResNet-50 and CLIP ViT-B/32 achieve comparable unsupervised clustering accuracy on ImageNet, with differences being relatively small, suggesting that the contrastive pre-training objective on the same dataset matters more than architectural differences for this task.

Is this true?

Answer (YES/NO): NO